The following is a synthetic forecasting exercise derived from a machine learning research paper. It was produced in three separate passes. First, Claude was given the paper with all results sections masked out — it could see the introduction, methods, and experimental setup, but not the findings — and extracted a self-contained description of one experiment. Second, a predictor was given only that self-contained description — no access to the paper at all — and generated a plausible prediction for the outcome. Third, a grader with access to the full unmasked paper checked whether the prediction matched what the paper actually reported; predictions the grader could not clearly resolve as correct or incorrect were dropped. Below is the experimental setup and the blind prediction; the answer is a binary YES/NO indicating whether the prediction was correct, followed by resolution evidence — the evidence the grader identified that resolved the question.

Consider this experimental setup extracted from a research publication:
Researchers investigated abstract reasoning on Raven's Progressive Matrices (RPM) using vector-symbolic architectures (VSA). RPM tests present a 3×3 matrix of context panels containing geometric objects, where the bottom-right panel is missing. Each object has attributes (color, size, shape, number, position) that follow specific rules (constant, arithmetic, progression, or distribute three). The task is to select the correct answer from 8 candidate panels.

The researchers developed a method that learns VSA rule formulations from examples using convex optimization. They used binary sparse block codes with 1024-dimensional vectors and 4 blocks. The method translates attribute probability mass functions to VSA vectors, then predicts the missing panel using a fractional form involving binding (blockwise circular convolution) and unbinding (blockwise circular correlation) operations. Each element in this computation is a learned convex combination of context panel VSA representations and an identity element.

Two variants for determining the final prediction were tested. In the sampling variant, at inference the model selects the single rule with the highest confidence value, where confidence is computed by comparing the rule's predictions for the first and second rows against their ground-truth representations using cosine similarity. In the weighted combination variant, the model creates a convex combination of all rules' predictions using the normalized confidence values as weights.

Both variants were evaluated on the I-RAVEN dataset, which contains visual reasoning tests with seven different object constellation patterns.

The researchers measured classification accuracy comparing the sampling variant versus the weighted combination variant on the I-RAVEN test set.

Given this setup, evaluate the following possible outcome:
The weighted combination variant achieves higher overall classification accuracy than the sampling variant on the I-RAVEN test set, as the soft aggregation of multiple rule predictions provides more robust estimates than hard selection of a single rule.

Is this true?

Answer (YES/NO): YES